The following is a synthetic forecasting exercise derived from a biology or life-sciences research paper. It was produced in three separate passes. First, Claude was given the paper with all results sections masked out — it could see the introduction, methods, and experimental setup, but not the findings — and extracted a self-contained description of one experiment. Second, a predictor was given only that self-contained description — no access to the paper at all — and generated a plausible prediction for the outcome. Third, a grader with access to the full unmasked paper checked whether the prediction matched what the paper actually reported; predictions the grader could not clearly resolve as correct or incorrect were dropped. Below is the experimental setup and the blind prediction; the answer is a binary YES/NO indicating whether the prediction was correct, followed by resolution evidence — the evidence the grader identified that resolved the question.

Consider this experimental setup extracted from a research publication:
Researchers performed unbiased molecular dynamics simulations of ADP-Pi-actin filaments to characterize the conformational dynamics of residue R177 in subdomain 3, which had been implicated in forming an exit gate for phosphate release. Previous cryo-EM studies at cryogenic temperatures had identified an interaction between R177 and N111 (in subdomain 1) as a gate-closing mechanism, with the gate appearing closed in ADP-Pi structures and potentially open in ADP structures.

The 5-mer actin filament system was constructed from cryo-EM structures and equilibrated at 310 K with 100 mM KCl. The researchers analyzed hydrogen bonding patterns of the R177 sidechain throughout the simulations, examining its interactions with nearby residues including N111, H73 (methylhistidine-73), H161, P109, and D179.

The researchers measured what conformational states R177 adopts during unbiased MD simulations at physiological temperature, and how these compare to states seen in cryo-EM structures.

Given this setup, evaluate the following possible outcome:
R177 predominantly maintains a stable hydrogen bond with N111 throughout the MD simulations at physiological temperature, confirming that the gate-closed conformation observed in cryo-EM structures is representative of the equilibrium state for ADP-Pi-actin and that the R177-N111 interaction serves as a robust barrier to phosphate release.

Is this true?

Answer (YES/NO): NO